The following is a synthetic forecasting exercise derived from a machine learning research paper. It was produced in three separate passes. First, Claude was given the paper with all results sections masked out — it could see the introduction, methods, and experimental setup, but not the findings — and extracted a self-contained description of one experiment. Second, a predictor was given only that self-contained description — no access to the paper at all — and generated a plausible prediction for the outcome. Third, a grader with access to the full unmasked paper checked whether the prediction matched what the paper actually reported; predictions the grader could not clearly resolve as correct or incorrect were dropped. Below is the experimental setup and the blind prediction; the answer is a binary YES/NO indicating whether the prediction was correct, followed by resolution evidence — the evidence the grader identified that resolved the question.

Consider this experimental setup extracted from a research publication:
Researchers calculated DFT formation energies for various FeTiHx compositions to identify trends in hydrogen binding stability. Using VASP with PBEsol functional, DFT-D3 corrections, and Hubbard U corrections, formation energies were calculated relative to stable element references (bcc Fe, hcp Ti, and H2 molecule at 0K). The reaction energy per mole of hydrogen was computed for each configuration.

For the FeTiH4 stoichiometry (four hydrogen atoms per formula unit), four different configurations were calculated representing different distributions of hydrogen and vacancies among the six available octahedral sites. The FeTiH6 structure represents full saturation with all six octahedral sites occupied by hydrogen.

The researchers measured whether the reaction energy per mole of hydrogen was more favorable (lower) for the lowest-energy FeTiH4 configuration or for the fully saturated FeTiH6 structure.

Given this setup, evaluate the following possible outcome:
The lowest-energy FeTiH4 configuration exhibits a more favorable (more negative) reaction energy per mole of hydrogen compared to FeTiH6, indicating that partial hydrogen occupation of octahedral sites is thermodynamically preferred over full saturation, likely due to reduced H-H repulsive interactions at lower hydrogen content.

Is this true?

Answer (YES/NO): NO